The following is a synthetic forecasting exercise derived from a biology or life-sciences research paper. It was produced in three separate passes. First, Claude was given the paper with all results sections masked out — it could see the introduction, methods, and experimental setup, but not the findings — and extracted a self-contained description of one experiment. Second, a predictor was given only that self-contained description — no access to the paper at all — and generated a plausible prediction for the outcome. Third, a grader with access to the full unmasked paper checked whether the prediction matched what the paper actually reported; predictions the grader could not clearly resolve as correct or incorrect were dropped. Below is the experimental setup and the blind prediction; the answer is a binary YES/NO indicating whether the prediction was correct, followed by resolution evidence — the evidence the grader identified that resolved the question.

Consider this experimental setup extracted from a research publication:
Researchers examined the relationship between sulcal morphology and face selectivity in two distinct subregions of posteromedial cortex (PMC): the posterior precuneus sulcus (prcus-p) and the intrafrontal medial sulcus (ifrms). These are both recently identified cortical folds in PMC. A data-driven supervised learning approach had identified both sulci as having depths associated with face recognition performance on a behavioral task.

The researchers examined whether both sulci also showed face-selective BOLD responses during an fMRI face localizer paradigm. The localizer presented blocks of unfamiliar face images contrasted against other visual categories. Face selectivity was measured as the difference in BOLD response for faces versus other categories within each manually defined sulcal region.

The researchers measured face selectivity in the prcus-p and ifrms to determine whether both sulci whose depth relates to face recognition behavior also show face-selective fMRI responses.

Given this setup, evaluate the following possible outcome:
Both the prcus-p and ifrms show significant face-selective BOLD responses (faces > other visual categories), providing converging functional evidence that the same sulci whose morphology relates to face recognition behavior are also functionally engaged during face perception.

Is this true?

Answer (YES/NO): NO